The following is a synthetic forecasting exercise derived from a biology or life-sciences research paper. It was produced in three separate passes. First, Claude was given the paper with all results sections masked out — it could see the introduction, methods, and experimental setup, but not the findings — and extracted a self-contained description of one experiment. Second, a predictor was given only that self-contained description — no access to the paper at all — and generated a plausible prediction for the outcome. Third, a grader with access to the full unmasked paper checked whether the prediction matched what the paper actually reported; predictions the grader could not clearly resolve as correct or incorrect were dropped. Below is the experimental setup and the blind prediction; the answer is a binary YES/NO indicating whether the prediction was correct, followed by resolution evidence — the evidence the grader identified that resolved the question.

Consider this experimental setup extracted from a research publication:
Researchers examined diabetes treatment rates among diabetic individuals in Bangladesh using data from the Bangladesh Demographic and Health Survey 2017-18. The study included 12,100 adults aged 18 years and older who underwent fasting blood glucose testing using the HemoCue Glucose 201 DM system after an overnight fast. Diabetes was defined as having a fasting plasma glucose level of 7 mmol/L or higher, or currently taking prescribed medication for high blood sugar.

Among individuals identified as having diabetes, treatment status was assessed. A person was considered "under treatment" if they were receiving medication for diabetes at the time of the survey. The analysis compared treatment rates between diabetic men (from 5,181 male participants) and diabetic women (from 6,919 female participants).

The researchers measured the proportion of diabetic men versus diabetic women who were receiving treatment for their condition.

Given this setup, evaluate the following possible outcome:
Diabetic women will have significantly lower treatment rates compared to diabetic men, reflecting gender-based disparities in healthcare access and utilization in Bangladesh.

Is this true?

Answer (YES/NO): NO